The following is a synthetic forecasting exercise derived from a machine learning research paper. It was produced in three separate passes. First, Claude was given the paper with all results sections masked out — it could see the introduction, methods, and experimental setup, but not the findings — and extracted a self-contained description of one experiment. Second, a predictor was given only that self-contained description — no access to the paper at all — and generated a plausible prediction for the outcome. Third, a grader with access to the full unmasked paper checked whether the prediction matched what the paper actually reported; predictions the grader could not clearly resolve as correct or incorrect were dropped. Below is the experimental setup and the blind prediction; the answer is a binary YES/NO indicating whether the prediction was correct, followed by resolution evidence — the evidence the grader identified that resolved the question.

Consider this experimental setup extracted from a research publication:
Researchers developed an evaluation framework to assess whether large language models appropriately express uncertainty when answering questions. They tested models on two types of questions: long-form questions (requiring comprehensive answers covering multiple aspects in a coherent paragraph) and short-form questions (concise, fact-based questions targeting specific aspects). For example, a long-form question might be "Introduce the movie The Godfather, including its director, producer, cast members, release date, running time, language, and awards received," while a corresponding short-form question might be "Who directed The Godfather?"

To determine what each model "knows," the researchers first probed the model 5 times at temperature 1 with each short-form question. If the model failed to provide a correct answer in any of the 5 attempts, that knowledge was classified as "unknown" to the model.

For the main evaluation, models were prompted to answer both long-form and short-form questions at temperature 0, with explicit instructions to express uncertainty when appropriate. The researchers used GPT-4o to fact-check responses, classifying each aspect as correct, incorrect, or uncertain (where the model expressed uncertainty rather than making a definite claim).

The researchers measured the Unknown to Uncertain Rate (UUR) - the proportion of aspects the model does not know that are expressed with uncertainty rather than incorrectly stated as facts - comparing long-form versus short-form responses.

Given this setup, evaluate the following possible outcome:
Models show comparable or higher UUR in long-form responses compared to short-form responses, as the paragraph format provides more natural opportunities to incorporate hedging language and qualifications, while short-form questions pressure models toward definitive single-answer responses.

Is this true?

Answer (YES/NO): NO